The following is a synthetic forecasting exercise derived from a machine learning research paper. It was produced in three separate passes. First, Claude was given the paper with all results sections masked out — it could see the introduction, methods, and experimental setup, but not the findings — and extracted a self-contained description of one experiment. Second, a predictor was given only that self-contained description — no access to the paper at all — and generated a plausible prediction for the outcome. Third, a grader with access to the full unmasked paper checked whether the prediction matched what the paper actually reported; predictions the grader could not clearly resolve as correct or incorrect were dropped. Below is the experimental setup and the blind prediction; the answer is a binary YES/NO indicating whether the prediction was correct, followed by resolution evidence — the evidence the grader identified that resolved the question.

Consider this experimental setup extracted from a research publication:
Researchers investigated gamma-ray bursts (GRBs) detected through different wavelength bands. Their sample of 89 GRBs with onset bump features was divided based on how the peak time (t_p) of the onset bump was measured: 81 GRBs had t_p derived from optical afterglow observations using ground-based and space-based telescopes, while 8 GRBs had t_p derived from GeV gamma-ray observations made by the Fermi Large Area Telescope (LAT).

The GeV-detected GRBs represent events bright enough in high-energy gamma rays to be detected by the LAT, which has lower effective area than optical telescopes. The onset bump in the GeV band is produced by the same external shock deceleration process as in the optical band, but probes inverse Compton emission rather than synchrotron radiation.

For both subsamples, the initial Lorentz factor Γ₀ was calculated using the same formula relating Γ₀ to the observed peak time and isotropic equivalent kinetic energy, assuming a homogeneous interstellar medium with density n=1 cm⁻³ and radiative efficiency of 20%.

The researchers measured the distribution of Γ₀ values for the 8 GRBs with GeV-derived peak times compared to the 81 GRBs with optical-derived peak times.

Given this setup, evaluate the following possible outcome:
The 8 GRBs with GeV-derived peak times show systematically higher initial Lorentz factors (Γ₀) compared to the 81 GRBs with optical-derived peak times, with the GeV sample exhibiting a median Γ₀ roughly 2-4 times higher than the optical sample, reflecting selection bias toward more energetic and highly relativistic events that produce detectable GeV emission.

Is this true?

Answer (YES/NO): NO